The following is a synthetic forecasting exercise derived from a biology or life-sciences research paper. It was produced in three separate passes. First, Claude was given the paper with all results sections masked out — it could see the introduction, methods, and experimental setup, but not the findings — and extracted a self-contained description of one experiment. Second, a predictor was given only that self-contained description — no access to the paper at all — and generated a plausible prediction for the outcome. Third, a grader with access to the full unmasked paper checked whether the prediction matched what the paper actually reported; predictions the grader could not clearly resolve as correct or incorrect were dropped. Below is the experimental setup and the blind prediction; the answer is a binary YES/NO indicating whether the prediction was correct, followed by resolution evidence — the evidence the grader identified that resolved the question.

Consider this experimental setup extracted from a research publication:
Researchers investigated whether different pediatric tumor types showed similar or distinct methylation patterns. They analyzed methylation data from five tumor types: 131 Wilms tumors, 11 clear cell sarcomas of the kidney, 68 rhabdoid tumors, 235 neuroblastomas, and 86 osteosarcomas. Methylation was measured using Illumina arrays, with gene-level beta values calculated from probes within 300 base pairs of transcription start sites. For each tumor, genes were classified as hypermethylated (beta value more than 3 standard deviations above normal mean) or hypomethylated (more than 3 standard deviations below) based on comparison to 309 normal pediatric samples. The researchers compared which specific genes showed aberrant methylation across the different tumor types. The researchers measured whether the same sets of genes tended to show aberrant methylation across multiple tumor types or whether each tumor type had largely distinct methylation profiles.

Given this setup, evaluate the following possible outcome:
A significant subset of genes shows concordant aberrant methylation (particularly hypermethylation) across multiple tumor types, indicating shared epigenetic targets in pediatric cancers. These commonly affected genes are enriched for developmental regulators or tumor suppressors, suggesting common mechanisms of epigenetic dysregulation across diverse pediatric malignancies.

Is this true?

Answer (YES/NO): NO